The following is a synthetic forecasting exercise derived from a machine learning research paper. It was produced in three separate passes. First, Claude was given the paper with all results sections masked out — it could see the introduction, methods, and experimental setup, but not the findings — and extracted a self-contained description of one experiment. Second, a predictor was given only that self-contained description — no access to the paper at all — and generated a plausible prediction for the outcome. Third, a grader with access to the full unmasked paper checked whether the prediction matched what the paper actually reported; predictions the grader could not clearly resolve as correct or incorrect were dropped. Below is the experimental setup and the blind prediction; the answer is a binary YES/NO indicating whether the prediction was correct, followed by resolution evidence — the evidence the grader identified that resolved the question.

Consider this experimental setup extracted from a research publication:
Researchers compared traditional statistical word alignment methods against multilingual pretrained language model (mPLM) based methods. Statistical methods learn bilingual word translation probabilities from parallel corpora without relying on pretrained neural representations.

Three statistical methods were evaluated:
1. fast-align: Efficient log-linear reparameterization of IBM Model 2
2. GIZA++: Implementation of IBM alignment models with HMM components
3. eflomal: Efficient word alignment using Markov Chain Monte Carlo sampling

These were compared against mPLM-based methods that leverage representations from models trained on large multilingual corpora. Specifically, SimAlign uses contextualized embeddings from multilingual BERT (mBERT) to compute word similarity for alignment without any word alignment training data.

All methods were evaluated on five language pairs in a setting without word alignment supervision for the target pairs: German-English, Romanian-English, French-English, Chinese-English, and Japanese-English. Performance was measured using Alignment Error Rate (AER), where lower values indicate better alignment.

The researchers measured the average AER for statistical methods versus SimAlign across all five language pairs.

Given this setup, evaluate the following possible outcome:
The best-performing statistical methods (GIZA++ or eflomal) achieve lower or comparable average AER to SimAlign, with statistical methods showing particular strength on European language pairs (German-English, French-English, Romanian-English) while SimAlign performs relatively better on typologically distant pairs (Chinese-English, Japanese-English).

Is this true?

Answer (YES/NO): NO